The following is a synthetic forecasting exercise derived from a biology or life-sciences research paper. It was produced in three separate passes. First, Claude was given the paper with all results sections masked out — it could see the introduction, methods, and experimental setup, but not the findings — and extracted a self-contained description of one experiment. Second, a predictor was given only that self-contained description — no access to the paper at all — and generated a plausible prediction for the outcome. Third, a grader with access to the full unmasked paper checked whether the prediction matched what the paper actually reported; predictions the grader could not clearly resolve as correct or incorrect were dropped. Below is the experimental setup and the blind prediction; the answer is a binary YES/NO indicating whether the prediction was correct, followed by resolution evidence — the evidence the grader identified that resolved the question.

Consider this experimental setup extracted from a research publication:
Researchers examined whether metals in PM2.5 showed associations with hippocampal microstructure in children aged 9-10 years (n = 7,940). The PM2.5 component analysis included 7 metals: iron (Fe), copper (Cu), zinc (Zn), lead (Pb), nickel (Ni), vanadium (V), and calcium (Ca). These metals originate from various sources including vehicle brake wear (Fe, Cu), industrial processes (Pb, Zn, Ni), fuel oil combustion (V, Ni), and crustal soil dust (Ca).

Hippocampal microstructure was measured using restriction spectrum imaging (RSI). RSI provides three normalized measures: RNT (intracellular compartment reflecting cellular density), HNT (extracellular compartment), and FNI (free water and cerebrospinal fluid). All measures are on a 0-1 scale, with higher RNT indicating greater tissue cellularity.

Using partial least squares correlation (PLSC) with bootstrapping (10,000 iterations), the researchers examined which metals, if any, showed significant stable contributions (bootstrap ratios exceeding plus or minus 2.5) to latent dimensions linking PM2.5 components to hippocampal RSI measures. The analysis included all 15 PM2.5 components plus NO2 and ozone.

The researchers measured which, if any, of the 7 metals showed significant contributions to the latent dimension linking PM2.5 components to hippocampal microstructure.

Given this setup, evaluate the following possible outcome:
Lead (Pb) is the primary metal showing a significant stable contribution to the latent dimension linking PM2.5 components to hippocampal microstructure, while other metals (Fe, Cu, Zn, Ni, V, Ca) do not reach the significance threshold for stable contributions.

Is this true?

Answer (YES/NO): NO